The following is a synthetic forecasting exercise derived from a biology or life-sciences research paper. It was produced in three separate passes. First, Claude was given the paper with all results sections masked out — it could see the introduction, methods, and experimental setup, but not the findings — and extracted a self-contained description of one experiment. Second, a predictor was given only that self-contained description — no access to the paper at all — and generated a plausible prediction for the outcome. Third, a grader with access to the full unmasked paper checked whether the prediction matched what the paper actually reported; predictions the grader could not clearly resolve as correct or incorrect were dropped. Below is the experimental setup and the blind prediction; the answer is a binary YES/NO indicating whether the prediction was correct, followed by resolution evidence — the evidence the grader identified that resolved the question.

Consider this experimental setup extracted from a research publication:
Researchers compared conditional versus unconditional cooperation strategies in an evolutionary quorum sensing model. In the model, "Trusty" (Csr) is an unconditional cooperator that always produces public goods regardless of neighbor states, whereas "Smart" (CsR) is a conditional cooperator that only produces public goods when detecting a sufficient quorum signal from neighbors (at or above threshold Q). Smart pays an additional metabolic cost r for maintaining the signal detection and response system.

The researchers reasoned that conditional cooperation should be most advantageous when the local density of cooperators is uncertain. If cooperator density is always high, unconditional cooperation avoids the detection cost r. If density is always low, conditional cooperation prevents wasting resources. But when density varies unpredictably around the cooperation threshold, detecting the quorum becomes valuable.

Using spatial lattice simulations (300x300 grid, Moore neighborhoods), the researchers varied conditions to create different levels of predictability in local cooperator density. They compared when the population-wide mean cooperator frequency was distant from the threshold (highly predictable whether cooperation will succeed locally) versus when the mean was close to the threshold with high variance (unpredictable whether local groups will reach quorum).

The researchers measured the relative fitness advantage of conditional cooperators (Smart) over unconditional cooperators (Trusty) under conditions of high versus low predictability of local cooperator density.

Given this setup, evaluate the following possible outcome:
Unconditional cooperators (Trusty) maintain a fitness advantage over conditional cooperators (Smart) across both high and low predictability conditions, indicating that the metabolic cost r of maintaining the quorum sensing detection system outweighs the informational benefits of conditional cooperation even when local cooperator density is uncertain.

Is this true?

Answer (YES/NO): NO